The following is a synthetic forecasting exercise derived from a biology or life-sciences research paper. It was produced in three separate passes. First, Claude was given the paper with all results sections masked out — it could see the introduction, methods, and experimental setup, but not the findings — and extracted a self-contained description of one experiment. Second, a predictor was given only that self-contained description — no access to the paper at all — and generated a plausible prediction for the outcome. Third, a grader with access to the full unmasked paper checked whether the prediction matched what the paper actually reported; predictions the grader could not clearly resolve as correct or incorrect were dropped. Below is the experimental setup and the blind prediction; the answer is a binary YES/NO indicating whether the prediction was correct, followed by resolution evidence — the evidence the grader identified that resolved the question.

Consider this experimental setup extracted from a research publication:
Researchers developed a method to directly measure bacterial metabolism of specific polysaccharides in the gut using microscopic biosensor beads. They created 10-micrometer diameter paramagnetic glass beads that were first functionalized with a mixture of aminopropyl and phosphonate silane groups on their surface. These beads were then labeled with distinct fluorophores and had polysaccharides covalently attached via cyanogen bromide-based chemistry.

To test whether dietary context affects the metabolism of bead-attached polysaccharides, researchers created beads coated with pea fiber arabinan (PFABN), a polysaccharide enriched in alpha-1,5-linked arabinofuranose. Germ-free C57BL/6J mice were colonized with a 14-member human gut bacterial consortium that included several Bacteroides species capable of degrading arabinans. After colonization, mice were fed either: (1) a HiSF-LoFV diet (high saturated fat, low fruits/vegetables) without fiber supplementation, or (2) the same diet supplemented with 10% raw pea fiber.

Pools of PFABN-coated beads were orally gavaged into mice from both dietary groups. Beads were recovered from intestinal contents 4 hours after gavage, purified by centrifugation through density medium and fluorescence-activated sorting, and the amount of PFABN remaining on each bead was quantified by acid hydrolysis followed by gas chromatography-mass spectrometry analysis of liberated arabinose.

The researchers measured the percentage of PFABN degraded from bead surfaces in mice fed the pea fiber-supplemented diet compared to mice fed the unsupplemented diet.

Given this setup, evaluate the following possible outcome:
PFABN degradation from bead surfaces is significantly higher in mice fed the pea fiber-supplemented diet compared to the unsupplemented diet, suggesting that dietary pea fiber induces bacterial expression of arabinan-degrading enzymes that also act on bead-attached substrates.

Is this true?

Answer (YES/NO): YES